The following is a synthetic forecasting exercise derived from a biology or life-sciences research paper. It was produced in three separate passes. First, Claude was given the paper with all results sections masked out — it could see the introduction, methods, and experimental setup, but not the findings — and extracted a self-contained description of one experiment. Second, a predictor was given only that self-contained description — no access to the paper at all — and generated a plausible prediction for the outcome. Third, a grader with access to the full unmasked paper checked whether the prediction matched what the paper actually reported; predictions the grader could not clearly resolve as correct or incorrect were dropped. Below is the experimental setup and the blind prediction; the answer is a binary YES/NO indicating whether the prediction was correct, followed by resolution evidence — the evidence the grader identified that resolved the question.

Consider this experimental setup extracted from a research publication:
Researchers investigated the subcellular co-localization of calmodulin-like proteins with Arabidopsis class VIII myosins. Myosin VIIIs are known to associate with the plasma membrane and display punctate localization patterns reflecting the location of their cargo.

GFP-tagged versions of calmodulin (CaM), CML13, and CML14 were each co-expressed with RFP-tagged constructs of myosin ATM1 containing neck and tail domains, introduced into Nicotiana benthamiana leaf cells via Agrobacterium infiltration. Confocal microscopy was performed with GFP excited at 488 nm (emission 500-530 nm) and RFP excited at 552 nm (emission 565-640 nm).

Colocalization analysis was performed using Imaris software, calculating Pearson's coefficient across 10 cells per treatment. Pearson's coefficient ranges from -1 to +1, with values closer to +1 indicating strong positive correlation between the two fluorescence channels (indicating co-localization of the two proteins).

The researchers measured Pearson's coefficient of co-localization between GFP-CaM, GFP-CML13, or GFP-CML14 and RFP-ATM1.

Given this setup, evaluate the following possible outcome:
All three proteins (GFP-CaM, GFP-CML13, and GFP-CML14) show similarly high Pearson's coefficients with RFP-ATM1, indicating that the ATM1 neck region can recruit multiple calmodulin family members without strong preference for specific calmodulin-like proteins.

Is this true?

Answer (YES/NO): NO